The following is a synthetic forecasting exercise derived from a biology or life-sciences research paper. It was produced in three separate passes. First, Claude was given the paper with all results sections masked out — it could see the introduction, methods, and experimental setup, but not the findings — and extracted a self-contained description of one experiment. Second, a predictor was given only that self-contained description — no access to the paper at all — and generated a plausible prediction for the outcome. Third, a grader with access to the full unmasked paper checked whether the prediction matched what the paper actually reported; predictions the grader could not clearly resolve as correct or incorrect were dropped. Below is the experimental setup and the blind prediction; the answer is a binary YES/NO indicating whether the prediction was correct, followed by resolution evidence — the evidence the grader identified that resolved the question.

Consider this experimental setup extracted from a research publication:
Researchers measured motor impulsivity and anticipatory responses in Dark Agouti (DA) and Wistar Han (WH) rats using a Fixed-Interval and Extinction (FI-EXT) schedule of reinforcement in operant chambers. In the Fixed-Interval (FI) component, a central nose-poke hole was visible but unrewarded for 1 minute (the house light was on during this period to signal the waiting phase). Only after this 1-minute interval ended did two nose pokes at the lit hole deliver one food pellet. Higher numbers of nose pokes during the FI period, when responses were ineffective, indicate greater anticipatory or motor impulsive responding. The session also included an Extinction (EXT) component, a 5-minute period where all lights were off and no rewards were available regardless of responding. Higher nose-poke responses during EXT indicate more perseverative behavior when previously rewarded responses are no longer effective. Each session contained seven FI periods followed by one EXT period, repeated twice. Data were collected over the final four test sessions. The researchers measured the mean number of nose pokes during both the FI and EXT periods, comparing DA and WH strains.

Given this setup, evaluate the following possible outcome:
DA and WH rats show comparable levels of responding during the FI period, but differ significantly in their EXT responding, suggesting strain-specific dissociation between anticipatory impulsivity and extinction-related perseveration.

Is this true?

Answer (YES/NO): NO